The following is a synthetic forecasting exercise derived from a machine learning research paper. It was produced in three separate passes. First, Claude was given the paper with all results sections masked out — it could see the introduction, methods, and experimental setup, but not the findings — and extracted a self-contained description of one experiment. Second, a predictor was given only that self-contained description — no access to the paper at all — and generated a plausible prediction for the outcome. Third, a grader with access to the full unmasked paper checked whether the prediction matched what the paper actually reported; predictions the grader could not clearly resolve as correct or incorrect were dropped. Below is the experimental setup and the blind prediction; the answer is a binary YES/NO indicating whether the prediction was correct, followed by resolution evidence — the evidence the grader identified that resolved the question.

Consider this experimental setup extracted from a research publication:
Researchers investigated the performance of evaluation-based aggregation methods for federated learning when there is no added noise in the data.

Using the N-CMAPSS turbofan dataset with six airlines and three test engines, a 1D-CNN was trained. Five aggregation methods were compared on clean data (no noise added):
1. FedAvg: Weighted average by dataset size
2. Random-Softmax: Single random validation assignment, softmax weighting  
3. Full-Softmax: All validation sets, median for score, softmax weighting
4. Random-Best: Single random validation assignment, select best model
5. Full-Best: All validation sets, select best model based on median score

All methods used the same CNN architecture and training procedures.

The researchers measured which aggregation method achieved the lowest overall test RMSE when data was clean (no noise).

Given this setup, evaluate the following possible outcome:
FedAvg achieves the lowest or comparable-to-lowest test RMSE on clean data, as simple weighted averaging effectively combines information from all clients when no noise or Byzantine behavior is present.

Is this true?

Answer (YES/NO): YES